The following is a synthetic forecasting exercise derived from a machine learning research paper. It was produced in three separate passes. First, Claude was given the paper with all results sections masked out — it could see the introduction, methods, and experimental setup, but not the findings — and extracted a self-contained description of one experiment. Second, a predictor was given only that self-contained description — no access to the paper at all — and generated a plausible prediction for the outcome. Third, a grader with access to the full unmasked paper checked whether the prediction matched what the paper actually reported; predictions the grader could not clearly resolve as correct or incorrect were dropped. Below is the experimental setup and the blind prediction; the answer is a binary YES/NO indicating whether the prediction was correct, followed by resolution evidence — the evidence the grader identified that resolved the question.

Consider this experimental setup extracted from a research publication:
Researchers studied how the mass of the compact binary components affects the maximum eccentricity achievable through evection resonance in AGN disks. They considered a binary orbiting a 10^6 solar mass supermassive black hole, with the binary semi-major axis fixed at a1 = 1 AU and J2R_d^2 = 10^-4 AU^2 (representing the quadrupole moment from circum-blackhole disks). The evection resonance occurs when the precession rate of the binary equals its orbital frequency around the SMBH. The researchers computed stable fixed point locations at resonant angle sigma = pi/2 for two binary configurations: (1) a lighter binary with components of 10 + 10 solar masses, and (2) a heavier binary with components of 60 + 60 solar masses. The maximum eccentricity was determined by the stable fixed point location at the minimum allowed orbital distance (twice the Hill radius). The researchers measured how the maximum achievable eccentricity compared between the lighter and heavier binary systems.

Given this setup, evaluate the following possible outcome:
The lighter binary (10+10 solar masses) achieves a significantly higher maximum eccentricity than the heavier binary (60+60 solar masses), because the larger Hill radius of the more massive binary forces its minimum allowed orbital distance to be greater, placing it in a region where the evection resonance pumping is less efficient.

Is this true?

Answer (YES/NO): YES